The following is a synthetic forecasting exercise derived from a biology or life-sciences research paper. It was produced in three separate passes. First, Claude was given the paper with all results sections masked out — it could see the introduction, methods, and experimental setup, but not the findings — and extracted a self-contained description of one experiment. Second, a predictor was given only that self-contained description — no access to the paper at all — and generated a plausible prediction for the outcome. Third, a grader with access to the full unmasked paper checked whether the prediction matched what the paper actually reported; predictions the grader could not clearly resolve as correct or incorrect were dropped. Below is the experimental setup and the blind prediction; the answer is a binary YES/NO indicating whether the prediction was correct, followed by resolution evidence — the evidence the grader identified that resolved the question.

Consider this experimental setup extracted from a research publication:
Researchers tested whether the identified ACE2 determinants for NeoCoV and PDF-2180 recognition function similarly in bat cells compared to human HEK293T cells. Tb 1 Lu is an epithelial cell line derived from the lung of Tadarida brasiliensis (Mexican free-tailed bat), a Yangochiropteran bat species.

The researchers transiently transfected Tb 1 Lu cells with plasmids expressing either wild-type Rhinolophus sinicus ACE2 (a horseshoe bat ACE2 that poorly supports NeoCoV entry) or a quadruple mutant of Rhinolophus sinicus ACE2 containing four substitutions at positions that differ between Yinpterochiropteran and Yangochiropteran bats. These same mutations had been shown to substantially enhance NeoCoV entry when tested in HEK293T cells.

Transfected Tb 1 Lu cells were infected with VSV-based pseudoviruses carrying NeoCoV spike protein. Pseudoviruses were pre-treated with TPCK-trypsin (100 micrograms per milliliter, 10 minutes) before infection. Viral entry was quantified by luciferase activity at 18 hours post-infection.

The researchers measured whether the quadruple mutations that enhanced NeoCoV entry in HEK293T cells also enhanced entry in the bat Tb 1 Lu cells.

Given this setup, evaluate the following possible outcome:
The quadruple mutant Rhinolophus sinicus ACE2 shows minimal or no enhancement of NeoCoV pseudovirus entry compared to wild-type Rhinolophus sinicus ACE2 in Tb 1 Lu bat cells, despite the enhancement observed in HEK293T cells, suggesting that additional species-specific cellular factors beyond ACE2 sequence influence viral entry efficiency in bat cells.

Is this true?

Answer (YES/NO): NO